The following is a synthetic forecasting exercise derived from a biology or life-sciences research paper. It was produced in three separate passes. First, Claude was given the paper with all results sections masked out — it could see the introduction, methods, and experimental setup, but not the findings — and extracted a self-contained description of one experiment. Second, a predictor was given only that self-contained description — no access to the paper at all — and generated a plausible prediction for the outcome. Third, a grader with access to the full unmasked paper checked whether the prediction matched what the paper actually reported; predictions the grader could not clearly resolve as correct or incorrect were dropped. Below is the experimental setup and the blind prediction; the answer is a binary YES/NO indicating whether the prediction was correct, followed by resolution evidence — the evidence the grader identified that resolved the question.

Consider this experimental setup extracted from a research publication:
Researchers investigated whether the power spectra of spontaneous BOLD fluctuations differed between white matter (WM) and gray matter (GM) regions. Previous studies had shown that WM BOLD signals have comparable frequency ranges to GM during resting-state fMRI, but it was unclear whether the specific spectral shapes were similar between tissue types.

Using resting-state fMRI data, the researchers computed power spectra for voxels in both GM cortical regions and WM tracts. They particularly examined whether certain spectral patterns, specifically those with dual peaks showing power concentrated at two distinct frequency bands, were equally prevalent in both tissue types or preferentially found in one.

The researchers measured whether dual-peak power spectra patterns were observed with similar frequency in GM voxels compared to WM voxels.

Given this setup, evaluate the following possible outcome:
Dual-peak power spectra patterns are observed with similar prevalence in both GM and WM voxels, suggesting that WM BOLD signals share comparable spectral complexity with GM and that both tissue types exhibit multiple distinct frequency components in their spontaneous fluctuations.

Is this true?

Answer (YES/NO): NO